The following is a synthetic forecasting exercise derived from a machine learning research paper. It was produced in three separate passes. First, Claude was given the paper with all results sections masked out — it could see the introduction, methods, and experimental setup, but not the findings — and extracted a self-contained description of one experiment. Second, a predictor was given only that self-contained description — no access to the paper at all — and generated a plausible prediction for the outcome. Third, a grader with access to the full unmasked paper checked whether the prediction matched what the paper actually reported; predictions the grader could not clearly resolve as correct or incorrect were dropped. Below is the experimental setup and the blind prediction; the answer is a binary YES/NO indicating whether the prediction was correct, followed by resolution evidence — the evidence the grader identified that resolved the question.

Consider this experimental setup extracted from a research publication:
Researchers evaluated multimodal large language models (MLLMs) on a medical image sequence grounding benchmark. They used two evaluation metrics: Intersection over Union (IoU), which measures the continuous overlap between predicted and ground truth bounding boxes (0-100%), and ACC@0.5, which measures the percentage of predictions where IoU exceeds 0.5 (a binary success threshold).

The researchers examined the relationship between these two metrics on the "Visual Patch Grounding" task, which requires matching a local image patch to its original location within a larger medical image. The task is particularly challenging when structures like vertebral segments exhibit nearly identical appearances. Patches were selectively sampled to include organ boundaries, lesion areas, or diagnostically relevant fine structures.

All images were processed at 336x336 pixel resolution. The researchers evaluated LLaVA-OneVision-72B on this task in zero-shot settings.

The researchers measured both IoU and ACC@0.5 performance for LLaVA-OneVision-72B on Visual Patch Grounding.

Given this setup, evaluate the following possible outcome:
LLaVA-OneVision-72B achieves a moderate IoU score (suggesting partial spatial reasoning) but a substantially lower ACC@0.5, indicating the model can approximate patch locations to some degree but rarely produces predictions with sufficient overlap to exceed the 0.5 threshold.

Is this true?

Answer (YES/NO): NO